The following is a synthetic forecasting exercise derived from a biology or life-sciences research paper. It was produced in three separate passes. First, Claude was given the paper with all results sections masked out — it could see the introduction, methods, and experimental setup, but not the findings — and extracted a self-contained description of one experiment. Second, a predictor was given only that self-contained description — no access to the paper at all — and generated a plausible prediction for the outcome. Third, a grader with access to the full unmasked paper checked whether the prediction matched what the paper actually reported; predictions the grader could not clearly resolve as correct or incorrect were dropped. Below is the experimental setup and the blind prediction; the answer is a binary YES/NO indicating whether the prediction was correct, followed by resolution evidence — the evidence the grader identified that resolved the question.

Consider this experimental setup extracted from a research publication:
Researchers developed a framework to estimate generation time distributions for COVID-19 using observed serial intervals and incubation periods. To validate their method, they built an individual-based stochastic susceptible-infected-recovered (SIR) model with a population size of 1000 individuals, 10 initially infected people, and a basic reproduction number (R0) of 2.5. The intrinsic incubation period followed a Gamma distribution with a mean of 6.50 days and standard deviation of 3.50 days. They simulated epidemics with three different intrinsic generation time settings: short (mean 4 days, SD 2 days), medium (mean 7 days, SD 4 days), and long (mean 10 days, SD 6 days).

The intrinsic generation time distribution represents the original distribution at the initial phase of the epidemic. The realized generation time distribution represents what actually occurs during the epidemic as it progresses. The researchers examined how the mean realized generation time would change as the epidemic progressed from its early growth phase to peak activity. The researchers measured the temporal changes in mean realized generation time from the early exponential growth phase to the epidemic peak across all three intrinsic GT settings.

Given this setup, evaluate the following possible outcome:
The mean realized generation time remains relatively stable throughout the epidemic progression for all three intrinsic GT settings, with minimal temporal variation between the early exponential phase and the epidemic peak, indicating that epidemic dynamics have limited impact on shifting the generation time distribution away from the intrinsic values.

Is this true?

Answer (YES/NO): NO